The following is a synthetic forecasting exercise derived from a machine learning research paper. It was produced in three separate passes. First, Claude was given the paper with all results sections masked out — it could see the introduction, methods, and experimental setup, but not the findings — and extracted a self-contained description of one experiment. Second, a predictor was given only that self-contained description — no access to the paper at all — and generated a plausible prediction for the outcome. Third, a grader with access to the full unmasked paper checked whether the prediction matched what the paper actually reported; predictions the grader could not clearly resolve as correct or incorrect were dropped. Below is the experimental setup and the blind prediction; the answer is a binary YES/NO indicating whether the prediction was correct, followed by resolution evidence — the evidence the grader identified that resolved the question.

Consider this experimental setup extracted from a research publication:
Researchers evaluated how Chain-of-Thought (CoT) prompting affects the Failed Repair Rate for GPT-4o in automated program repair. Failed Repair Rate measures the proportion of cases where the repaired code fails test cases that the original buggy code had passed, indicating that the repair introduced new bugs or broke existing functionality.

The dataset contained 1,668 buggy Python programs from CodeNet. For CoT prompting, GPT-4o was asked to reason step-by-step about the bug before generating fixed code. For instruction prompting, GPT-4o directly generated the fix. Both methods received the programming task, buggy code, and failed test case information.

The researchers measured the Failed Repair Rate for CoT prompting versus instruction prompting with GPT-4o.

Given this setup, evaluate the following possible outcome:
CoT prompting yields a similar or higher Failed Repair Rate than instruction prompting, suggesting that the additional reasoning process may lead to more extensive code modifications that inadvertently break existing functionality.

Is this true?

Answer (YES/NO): YES